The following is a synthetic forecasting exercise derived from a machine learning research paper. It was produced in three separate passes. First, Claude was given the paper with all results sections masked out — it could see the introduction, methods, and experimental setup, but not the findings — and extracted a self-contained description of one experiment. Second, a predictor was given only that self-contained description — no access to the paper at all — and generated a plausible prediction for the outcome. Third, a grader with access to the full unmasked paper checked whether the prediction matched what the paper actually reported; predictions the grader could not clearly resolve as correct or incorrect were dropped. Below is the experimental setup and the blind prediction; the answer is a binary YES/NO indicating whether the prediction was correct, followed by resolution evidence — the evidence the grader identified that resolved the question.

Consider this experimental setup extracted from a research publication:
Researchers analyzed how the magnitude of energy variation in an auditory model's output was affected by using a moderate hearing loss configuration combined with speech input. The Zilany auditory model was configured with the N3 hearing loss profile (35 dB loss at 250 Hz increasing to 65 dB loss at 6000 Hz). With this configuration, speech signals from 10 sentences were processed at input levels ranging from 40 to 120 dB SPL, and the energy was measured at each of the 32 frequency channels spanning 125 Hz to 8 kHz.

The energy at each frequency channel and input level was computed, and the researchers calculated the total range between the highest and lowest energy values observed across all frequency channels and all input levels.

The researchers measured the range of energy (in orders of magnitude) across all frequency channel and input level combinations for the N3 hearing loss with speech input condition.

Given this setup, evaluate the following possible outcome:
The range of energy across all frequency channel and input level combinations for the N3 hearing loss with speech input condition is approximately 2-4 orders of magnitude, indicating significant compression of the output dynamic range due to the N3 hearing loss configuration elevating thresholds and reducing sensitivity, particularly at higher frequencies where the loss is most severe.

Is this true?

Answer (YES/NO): NO